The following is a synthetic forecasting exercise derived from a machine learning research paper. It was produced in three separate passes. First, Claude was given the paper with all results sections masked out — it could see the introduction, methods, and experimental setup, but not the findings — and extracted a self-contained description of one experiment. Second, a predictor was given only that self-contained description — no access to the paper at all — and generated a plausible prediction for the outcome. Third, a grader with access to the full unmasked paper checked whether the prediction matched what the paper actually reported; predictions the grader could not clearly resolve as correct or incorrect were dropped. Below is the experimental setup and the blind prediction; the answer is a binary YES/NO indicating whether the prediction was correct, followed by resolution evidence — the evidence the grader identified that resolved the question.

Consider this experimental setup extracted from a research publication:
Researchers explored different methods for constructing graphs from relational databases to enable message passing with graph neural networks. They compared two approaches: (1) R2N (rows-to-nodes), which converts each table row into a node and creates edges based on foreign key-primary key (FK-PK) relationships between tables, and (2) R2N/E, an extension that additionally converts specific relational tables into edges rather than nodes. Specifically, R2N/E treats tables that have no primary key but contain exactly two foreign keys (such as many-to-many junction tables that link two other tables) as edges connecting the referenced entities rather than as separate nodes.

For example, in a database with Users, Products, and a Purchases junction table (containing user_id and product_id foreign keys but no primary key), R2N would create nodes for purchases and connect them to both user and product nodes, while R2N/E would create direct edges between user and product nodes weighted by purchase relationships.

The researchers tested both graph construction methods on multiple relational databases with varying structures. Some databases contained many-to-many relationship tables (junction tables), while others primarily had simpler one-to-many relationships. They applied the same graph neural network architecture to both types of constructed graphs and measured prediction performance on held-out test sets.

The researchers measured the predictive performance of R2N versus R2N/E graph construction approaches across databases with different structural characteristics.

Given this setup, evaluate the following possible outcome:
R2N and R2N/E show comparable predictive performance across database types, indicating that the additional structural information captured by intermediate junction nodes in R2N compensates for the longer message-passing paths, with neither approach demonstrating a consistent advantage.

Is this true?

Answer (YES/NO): NO